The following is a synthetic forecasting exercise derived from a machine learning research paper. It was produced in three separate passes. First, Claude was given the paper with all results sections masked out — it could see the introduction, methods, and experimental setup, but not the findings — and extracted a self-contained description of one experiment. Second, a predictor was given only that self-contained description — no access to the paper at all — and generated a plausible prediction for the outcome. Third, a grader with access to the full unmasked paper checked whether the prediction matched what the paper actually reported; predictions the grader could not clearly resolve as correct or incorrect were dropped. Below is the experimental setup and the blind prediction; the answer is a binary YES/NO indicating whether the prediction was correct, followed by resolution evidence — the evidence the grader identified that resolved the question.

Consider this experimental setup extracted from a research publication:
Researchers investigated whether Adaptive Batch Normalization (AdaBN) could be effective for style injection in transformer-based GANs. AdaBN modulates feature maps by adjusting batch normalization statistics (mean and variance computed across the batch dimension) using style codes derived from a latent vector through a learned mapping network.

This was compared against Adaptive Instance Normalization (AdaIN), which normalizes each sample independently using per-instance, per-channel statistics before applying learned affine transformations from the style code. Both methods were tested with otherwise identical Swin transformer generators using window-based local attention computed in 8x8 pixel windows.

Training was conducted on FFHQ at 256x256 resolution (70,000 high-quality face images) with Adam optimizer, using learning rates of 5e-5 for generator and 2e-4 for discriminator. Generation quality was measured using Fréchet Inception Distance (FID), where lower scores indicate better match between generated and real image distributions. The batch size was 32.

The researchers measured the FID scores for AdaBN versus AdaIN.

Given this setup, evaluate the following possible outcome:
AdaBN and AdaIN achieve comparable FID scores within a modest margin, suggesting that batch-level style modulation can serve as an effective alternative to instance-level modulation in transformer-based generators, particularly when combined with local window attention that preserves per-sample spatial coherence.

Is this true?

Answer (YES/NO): NO